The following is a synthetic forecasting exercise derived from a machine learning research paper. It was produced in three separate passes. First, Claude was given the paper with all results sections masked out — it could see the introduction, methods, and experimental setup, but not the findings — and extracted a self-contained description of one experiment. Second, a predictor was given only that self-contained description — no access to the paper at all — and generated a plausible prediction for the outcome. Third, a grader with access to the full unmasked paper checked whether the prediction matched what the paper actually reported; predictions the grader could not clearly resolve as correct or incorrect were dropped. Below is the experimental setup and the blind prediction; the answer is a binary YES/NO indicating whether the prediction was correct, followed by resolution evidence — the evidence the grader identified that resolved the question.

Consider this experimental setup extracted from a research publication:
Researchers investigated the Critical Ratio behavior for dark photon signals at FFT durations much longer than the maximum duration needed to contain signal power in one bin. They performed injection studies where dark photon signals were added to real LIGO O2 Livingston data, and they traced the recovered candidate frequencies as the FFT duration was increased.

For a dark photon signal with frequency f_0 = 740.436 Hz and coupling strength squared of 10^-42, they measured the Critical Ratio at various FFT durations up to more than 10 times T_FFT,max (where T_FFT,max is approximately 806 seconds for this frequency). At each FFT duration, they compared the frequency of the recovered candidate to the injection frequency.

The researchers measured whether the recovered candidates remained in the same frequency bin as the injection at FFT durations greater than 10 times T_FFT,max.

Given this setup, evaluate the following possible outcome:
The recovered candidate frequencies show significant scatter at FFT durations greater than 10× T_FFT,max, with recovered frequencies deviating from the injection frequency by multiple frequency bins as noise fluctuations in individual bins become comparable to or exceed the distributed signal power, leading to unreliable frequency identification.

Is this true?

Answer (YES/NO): NO